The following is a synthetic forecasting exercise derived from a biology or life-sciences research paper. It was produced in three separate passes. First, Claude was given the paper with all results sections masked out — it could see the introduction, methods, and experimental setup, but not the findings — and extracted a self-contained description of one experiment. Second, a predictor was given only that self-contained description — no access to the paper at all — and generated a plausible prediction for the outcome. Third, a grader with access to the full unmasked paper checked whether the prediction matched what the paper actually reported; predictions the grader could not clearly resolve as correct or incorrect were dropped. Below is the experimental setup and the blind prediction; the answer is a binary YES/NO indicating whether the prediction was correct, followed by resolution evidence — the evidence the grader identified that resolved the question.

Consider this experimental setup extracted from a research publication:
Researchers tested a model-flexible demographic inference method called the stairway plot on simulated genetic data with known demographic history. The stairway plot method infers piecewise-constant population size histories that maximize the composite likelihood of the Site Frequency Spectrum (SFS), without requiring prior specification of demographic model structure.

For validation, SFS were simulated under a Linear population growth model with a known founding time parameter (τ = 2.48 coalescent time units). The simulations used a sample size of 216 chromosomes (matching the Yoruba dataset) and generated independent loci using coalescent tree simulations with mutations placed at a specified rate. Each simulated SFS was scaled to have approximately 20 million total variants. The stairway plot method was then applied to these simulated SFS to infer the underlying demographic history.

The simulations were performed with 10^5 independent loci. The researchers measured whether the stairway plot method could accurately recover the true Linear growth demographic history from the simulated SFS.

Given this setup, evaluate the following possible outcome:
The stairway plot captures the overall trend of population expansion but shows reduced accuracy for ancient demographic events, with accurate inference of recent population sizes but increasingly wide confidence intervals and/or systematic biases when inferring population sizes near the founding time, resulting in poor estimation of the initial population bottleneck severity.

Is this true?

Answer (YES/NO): NO